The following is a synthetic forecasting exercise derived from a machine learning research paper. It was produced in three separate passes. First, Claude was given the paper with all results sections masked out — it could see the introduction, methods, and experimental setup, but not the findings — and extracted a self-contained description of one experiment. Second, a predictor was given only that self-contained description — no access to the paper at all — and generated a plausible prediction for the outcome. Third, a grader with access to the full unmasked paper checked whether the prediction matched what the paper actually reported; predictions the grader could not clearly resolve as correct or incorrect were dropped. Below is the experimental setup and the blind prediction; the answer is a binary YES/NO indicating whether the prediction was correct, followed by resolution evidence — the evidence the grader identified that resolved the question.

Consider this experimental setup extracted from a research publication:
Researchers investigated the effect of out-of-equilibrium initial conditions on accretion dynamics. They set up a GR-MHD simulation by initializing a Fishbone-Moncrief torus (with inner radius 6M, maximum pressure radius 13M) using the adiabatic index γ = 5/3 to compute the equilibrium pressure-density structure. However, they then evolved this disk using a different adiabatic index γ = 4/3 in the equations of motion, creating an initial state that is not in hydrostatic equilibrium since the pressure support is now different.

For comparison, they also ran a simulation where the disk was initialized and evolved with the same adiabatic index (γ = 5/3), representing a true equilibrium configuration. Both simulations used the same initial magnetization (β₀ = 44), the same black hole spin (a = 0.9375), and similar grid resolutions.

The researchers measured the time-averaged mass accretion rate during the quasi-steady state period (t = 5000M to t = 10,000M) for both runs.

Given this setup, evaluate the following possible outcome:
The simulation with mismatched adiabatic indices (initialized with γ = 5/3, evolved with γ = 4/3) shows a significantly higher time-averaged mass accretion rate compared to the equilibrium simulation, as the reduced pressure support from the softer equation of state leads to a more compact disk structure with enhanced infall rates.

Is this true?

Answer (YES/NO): NO